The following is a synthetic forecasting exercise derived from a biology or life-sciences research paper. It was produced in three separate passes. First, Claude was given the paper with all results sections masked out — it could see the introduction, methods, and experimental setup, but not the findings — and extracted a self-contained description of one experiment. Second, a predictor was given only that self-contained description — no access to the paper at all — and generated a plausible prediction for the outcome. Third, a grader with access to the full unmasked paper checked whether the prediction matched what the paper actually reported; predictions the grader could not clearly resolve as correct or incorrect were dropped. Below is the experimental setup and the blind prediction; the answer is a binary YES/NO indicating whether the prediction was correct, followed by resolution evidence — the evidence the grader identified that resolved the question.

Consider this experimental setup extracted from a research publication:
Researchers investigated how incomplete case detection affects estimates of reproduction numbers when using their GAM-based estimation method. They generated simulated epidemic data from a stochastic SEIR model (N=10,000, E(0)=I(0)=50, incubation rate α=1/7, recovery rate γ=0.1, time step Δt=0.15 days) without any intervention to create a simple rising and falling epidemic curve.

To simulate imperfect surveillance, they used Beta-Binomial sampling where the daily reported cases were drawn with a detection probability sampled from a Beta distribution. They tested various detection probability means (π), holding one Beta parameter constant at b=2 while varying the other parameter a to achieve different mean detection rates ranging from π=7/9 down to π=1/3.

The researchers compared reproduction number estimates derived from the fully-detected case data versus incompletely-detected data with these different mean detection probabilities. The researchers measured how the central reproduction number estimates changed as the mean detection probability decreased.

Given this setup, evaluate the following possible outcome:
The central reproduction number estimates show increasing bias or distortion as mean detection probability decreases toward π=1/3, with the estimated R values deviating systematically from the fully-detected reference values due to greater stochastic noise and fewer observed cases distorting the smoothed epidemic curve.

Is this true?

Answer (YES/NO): YES